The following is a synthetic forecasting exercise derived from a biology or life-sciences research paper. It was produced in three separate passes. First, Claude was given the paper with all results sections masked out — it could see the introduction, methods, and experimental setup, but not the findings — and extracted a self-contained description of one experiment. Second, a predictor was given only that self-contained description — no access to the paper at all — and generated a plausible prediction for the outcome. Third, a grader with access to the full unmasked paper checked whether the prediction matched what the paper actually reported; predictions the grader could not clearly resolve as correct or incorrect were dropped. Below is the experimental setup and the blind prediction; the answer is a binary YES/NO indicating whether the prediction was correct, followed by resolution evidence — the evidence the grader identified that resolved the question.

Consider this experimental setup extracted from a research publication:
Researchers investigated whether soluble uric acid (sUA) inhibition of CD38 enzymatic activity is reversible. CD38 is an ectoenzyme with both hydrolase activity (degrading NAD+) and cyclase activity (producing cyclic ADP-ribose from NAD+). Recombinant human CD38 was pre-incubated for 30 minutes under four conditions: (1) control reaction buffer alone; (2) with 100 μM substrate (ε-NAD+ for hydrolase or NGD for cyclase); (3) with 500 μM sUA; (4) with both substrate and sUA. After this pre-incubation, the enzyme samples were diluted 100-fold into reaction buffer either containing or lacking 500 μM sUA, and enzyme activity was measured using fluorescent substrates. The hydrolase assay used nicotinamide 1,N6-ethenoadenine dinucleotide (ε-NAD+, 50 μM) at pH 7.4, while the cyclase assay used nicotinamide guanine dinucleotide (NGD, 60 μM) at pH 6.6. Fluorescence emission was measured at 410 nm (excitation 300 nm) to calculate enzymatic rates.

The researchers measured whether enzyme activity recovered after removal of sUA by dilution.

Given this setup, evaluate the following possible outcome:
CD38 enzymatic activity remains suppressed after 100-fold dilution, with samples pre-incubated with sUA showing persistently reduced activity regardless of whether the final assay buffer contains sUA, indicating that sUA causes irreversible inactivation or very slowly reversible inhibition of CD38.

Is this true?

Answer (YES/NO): NO